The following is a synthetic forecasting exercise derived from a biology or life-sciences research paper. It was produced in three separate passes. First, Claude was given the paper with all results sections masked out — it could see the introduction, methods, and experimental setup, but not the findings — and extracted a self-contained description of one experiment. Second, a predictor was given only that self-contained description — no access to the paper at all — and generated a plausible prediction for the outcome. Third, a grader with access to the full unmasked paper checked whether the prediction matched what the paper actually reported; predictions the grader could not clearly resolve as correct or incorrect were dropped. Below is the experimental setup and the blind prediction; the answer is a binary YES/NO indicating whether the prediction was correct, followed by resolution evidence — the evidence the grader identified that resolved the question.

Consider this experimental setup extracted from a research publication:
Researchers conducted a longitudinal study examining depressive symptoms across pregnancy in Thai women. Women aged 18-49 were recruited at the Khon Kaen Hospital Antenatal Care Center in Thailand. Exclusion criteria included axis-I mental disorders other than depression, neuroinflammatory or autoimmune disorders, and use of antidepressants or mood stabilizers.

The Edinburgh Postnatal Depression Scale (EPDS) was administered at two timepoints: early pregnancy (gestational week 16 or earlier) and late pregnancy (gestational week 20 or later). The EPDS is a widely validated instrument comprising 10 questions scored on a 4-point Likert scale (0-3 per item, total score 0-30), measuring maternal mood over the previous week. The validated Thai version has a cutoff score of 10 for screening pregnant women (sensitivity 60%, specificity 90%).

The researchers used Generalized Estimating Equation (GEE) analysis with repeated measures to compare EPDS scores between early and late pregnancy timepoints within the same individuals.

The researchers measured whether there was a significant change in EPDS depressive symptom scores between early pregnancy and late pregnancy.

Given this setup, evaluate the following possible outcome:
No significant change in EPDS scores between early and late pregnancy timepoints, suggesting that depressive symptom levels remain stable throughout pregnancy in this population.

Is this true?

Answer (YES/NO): NO